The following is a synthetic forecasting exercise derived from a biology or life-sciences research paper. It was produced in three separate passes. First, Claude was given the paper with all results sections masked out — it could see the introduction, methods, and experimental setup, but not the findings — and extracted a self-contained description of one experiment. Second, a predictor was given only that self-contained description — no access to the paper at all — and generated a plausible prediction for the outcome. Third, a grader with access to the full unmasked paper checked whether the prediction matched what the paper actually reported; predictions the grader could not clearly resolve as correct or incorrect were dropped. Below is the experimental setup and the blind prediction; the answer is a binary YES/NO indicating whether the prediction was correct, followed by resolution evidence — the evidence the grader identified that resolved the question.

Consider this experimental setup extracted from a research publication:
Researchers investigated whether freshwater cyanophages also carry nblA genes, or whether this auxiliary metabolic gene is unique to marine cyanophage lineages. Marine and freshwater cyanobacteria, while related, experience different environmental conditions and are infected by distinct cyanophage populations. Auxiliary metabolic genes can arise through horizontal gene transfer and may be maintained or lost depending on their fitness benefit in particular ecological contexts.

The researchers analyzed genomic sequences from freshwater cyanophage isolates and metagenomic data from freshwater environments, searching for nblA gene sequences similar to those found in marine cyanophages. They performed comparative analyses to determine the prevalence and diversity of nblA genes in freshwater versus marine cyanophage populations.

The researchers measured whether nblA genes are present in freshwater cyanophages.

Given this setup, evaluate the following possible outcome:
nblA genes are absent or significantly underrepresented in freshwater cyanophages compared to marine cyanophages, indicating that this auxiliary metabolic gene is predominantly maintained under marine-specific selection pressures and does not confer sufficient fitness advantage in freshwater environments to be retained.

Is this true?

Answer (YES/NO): NO